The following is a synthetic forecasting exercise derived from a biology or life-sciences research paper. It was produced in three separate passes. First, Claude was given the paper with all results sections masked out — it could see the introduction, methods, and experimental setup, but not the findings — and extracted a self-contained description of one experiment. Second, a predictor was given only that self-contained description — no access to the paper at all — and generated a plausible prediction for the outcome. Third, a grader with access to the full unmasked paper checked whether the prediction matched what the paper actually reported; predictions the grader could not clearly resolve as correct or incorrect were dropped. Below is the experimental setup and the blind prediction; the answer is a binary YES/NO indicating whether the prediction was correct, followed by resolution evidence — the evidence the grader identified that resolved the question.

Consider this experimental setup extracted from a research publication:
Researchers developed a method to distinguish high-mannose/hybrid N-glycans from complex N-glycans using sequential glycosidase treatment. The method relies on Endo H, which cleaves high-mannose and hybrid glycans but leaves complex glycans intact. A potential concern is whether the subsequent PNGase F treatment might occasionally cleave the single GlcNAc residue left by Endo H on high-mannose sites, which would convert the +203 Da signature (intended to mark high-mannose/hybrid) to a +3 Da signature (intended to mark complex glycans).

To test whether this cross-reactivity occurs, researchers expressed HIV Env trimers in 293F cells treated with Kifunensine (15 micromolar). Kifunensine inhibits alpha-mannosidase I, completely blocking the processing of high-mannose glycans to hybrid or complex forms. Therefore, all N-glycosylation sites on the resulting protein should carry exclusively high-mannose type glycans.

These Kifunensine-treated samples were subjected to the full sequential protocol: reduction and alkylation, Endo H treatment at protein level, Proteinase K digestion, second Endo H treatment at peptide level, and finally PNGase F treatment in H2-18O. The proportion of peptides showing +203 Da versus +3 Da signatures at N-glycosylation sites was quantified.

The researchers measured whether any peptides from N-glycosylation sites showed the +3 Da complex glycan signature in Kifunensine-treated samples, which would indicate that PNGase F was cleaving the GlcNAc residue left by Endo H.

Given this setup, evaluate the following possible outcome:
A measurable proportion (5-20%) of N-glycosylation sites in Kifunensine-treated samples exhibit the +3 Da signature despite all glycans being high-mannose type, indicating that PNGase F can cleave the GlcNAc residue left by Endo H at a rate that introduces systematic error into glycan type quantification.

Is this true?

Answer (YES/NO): NO